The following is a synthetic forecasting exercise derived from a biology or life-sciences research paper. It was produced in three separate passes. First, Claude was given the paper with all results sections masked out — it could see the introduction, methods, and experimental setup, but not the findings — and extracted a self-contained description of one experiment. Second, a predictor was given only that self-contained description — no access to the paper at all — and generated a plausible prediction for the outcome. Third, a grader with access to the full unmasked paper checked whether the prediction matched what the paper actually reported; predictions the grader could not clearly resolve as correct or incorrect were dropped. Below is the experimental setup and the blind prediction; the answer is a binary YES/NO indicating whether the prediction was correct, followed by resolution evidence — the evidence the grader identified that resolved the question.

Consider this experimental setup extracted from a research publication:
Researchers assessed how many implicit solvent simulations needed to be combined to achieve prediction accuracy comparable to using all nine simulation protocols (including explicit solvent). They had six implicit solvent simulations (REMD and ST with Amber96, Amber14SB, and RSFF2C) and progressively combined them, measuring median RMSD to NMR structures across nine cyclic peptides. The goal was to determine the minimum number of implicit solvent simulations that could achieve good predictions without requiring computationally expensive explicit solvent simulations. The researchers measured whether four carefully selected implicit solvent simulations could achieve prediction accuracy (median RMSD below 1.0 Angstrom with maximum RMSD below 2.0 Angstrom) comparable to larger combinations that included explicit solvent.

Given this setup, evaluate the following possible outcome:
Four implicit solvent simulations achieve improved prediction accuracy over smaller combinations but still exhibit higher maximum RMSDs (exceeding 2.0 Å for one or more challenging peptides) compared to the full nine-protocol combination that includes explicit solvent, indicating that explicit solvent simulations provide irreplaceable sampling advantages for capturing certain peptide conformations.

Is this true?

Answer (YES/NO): NO